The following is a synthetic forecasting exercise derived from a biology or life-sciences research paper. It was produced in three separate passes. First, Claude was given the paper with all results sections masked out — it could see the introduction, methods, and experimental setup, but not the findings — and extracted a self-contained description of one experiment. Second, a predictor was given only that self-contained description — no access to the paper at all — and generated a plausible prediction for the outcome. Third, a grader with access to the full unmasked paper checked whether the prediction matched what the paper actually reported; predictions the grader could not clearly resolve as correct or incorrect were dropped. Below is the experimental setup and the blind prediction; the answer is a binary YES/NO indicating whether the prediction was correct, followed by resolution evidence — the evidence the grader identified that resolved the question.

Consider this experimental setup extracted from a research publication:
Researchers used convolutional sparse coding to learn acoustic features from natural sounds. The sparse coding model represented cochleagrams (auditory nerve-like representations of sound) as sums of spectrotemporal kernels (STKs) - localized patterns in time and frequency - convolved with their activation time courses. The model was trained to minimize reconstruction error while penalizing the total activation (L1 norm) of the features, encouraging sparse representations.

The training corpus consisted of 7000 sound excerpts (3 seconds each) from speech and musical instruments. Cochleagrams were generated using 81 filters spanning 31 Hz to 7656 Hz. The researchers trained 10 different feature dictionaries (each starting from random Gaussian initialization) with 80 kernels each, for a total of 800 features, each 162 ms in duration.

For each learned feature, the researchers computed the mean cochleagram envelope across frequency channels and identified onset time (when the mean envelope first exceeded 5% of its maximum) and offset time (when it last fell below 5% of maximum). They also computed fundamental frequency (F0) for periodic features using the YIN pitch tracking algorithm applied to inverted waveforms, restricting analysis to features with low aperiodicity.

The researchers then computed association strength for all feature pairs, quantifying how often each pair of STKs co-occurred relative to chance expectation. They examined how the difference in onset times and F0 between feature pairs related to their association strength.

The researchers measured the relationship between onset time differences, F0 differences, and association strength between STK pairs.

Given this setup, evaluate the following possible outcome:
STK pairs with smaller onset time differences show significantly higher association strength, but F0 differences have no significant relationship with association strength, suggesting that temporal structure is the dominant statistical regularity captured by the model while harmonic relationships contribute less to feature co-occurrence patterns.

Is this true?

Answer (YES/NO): NO